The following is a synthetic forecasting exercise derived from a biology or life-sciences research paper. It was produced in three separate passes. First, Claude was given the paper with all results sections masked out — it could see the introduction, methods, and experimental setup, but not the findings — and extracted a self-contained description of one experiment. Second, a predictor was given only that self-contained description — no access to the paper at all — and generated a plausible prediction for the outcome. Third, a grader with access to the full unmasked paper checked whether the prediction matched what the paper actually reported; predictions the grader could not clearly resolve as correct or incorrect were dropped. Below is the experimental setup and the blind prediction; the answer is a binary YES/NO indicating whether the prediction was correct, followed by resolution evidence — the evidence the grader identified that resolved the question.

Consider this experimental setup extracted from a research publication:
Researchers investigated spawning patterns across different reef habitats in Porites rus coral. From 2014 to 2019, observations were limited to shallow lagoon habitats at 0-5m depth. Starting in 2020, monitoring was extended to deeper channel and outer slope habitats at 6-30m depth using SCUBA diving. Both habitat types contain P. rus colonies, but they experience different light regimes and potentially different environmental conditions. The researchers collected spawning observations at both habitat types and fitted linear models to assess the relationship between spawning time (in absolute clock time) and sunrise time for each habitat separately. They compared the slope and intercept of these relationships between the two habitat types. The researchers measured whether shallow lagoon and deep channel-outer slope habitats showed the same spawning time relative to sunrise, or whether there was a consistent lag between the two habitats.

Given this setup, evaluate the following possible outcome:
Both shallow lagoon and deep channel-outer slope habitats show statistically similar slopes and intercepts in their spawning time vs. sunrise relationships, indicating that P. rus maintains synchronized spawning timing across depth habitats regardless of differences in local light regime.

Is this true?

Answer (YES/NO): NO